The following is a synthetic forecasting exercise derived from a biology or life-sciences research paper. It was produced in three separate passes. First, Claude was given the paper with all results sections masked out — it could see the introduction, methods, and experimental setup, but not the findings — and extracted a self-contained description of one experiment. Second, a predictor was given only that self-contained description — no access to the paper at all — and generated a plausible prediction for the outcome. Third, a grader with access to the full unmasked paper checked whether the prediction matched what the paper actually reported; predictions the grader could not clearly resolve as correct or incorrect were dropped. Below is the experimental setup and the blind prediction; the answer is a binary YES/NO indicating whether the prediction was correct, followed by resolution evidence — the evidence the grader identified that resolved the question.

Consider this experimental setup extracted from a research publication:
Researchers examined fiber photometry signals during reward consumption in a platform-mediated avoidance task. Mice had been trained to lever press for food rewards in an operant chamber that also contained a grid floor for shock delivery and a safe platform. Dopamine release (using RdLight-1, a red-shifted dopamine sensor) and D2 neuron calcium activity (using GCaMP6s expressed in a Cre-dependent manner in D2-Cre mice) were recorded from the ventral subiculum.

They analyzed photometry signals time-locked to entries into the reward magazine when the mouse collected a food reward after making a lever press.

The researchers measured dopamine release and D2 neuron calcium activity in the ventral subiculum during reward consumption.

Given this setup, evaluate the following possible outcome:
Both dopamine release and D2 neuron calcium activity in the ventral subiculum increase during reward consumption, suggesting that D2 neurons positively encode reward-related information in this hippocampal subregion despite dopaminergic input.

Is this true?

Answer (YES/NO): NO